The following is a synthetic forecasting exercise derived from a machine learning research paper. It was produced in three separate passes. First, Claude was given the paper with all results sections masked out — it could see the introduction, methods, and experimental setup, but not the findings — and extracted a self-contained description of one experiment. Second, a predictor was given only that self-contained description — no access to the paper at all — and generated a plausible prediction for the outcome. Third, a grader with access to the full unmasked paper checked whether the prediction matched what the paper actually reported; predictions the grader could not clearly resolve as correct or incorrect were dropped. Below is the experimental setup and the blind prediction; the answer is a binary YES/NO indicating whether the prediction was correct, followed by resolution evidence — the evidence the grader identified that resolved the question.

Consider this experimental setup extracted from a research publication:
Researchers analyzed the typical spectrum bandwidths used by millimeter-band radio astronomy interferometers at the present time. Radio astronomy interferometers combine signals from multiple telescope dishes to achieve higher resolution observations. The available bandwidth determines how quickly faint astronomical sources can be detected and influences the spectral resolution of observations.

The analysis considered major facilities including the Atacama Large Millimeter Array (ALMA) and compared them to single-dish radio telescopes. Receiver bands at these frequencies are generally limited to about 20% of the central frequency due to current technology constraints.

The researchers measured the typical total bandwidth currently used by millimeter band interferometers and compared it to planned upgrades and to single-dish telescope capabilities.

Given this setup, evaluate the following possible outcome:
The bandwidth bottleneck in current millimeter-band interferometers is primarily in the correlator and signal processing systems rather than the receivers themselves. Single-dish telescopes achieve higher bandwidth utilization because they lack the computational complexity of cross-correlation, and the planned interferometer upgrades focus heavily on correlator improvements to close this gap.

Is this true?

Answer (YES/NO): YES